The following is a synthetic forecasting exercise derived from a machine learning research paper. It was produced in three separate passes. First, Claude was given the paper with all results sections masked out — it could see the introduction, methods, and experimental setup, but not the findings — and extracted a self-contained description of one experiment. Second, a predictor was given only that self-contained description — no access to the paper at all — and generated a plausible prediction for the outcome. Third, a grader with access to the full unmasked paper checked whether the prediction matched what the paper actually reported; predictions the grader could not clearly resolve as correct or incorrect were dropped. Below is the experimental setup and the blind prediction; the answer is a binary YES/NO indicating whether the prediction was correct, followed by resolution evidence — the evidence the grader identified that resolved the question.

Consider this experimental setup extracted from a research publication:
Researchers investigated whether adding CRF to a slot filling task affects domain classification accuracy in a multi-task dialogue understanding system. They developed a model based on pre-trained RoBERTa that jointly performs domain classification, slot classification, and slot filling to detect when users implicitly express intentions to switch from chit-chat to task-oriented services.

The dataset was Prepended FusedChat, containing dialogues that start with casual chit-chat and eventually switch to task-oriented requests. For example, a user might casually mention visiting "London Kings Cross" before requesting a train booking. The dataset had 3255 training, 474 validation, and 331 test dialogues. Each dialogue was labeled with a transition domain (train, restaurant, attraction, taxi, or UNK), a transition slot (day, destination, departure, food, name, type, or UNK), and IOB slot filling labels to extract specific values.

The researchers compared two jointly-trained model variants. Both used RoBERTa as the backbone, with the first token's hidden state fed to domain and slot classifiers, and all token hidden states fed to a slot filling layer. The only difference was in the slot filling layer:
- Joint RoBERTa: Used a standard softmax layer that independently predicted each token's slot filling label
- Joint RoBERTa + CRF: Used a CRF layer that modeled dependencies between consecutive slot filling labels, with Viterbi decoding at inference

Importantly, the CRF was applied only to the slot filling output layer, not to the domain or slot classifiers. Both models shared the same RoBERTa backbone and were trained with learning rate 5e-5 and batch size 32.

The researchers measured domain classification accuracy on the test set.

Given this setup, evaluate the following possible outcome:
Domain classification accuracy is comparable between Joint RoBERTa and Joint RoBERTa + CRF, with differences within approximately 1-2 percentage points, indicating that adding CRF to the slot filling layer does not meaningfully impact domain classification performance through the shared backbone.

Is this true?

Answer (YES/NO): NO